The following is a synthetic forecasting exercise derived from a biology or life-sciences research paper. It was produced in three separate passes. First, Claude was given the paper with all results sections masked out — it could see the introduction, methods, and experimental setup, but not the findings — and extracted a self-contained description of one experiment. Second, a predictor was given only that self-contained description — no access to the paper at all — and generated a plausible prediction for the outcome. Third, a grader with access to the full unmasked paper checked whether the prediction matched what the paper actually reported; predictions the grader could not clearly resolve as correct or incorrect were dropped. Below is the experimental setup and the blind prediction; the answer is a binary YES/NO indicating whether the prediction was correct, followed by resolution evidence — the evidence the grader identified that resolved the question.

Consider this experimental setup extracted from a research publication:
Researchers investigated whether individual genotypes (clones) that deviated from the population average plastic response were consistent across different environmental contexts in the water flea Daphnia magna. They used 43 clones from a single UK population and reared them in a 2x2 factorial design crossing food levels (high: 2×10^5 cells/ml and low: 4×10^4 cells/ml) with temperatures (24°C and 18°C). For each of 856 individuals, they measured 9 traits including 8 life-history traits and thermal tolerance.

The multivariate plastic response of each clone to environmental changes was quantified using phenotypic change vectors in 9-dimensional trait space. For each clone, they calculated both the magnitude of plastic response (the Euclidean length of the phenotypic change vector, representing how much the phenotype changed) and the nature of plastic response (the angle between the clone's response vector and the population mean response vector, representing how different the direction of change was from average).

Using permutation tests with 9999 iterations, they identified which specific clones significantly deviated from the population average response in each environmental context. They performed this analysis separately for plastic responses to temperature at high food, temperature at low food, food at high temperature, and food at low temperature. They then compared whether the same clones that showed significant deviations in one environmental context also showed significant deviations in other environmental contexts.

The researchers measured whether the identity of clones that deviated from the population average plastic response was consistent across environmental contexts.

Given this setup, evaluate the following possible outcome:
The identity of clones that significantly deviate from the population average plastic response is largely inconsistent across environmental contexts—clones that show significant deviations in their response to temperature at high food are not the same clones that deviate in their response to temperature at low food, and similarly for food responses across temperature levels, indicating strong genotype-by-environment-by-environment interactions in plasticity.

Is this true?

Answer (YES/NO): YES